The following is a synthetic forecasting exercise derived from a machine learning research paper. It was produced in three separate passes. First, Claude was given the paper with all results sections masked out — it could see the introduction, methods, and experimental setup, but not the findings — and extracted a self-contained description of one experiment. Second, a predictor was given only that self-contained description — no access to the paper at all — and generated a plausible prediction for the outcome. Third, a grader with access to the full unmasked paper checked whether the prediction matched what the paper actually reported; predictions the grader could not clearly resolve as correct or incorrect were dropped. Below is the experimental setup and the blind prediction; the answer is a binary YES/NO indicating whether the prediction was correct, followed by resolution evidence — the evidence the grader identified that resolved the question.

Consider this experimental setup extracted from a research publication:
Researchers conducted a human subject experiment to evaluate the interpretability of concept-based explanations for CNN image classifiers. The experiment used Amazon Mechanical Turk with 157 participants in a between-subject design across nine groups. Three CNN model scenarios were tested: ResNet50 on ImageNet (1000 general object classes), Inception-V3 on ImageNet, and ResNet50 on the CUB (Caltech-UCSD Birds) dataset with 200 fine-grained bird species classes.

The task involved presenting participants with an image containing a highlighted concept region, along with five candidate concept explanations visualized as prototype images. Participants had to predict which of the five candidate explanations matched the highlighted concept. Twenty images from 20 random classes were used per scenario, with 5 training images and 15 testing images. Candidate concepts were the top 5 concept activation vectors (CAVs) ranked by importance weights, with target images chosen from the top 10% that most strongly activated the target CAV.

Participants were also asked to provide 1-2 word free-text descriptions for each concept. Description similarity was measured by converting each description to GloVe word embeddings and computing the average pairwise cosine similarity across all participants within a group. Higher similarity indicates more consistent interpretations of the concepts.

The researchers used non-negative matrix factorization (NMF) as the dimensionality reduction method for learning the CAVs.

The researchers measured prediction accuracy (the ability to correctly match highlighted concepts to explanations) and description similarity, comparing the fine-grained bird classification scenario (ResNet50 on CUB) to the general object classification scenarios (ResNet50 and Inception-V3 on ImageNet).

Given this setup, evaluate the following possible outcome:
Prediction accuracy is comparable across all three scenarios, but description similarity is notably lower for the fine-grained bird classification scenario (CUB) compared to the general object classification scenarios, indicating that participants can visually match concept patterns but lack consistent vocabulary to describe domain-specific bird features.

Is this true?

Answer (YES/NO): NO